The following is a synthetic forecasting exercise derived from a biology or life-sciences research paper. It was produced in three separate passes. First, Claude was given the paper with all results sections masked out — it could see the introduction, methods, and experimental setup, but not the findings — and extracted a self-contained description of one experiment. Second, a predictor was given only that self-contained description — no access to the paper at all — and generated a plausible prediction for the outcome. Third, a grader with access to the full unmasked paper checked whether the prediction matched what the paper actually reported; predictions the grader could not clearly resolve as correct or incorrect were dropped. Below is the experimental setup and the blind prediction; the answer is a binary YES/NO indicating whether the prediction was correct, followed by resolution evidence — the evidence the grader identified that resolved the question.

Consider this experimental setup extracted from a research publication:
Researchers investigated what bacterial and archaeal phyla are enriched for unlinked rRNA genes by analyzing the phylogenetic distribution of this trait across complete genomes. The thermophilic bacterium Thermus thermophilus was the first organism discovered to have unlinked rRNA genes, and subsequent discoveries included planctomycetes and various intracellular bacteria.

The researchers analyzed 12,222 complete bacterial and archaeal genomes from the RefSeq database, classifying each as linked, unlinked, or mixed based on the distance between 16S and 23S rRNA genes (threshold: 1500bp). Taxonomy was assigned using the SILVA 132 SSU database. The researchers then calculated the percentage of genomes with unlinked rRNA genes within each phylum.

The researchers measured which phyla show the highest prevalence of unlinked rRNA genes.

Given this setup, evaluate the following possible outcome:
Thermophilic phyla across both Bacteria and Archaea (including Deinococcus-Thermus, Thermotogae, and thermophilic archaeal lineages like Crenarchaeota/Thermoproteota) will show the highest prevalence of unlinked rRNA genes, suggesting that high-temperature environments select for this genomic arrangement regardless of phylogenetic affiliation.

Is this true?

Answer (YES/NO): NO